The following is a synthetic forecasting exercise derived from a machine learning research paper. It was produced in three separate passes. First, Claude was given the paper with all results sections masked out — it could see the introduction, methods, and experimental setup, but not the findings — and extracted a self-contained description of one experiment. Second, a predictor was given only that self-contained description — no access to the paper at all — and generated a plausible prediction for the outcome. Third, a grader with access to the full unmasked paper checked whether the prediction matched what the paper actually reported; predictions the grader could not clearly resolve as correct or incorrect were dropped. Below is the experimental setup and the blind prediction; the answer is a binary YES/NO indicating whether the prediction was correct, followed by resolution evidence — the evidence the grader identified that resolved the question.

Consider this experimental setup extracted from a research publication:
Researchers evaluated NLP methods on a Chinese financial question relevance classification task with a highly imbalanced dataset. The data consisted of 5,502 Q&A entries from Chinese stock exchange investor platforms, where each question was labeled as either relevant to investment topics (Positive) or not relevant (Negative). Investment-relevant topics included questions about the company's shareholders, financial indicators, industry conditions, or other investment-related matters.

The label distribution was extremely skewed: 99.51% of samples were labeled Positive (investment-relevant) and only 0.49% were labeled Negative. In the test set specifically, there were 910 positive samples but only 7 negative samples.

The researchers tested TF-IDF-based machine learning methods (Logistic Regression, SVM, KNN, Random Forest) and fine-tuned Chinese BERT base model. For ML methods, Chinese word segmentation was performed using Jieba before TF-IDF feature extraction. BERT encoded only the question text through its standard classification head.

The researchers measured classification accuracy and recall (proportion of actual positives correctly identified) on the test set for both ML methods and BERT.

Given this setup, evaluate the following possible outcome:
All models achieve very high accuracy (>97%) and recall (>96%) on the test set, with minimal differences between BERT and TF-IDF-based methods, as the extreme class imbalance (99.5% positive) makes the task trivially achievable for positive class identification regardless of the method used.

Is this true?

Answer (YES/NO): YES